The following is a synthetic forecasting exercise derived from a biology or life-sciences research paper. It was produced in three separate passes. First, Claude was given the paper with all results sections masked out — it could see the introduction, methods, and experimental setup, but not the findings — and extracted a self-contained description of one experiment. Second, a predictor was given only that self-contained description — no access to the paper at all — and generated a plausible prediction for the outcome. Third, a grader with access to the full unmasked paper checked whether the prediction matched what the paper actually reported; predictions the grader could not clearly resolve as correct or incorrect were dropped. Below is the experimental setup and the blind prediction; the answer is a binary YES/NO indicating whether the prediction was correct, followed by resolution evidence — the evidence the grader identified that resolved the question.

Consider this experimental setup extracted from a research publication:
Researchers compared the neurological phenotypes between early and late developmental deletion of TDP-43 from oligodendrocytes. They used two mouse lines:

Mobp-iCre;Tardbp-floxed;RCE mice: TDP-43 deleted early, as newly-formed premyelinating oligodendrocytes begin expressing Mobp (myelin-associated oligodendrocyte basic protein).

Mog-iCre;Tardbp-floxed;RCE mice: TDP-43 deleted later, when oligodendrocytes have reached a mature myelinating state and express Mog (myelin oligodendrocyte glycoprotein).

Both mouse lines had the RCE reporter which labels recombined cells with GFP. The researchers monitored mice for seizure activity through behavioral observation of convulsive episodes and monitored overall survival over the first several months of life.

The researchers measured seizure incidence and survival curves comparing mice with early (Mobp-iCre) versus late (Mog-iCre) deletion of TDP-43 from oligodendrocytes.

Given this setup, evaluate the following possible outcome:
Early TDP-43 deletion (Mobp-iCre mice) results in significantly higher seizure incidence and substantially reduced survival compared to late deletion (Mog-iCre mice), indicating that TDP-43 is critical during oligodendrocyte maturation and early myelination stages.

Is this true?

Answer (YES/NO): YES